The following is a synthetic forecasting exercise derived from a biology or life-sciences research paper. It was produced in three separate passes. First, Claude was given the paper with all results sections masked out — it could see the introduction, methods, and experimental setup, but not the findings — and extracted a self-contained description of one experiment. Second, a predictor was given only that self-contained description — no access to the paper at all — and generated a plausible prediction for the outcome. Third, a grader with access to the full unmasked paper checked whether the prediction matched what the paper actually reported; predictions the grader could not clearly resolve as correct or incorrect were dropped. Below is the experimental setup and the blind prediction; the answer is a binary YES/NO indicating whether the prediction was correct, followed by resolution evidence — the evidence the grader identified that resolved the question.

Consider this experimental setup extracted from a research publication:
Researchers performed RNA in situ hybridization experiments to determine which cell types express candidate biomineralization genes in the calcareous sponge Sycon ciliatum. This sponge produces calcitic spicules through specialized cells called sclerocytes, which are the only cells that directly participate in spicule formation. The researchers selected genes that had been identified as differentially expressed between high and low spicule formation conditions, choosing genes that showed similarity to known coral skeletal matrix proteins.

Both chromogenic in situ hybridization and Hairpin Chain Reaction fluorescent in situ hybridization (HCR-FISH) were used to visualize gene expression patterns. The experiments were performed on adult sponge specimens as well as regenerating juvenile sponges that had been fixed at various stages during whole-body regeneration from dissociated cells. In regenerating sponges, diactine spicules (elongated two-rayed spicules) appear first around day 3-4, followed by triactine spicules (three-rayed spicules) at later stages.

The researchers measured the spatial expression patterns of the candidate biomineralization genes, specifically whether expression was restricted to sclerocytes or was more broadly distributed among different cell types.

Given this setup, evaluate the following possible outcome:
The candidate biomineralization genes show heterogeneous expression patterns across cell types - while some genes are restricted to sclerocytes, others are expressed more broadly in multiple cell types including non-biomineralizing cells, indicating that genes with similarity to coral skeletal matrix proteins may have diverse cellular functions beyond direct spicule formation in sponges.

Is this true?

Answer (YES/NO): NO